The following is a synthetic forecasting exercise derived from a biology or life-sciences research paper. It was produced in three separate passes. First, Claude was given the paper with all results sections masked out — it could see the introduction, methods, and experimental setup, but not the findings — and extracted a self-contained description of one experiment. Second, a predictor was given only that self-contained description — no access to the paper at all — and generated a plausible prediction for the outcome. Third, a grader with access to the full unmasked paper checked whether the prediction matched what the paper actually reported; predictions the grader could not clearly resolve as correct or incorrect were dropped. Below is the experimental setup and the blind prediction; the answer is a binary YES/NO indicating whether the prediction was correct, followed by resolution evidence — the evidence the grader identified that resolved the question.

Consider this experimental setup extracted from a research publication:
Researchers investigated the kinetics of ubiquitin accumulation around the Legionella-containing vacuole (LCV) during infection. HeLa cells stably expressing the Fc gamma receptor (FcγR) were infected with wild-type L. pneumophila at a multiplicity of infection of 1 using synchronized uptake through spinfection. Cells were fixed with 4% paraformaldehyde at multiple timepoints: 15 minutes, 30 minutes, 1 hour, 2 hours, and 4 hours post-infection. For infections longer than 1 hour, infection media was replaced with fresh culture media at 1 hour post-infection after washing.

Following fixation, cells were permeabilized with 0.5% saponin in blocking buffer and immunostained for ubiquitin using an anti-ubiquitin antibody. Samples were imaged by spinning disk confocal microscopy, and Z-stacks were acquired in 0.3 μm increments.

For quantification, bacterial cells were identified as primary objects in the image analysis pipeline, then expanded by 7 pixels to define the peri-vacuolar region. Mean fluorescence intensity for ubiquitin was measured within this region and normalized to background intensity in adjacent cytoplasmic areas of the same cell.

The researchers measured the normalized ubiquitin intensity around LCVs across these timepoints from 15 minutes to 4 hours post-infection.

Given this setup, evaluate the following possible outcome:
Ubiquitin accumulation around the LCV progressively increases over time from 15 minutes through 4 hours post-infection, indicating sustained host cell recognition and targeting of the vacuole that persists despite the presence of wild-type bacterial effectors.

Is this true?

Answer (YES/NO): NO